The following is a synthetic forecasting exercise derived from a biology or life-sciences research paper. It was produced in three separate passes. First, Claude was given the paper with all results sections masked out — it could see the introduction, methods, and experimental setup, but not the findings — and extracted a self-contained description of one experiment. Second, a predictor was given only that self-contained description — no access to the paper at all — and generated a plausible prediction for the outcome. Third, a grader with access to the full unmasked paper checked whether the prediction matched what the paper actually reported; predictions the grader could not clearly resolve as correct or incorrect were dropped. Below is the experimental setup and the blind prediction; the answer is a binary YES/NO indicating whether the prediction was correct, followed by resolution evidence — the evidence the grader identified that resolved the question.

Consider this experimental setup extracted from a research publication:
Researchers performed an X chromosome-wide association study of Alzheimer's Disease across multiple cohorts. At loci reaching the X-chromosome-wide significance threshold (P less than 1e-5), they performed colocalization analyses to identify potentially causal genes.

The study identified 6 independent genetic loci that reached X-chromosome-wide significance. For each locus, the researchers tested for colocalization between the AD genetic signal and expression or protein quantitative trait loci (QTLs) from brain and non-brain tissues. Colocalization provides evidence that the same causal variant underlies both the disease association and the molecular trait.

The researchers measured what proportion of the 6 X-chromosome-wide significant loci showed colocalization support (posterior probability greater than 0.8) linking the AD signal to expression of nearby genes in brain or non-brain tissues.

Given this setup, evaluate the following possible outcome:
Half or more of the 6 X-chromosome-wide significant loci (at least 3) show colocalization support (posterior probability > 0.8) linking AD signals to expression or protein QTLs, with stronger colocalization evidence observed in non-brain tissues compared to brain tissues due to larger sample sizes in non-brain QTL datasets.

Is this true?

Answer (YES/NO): NO